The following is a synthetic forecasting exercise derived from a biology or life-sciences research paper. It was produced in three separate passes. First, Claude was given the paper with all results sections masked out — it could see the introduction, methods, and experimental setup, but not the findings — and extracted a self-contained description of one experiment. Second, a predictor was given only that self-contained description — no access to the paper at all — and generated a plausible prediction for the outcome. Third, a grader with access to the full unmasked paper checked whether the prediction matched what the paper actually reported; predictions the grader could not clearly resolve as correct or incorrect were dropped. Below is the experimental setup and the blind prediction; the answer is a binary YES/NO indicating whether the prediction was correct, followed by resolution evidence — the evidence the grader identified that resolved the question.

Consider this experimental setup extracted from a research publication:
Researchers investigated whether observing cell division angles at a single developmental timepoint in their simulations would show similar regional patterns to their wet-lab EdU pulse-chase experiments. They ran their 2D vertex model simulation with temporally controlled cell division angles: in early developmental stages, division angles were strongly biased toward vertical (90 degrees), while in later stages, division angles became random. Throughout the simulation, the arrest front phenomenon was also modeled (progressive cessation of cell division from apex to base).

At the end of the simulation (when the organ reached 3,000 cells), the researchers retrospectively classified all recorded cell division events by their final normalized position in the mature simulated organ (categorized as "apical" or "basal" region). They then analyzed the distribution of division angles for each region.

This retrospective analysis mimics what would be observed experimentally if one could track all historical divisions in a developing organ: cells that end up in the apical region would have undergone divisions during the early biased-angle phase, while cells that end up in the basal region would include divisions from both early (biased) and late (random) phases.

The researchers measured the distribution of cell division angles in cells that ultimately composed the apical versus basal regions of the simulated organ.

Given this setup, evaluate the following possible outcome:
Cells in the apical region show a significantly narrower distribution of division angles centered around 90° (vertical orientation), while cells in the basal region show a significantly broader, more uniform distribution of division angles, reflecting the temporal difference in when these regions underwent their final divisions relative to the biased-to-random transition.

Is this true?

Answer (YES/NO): YES